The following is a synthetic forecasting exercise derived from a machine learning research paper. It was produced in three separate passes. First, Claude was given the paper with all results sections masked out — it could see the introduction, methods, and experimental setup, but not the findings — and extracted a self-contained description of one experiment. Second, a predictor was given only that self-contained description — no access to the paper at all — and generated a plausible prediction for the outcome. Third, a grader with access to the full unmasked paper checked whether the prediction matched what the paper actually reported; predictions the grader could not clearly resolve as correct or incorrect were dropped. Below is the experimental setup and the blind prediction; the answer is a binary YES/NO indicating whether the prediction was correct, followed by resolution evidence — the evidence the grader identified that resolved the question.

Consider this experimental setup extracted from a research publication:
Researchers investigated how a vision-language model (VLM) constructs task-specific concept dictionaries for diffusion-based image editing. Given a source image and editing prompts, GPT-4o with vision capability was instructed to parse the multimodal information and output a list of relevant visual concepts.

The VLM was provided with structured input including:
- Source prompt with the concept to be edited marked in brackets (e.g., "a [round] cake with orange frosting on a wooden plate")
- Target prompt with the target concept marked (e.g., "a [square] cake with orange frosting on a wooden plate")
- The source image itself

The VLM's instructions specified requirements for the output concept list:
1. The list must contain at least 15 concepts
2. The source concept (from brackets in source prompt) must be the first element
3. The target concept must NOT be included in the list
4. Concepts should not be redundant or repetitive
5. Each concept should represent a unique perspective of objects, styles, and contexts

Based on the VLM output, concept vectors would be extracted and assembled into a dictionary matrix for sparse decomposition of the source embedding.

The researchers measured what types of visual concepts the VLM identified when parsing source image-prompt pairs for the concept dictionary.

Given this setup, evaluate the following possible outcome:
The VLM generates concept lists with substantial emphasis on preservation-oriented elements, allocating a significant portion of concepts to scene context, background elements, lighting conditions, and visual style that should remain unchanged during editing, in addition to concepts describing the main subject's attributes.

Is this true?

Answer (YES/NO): YES